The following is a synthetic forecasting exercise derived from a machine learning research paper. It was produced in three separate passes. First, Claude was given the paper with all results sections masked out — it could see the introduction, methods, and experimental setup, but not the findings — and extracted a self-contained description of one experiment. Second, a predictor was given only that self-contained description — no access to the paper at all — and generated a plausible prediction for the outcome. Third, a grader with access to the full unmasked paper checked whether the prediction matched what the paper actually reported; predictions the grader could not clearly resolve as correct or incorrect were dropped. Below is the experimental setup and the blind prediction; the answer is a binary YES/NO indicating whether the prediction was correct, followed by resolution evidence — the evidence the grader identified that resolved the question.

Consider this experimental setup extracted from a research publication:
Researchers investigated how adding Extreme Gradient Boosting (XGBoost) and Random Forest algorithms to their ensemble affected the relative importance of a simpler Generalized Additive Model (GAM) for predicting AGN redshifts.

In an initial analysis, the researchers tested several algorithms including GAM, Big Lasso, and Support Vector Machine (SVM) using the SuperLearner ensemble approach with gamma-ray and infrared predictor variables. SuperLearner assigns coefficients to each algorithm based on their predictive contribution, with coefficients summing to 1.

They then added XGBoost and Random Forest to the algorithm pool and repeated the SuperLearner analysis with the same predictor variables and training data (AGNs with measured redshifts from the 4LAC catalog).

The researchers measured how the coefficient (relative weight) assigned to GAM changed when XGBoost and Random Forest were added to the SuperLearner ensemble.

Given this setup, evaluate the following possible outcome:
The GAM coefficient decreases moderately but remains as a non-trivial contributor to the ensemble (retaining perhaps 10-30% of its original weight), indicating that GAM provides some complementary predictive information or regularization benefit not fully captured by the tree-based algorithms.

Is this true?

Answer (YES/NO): NO